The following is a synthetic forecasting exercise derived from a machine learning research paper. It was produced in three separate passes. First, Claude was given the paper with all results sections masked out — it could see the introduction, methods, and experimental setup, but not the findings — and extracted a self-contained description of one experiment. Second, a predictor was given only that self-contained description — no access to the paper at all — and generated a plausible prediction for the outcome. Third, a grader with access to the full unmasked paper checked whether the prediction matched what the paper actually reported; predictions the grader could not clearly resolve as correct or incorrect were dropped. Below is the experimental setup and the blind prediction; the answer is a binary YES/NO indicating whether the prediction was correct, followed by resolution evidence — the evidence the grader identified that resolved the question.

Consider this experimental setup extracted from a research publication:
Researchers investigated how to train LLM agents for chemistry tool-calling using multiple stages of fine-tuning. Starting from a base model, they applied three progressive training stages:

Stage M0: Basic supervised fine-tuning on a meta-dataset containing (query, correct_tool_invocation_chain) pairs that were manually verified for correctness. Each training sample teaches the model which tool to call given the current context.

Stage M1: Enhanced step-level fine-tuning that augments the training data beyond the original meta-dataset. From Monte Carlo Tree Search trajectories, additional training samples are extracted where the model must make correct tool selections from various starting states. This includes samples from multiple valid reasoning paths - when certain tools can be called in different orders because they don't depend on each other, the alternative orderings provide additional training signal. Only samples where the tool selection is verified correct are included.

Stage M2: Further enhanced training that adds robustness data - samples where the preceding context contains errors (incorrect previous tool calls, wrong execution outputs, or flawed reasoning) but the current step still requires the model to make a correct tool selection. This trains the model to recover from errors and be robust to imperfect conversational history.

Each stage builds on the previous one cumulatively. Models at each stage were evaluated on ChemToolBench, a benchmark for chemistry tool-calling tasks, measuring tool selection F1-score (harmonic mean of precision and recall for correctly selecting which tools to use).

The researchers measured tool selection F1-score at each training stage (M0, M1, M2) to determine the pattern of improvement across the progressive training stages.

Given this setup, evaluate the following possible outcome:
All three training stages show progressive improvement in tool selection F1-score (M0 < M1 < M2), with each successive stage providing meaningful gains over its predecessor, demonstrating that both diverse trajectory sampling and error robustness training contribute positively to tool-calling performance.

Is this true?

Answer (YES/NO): YES